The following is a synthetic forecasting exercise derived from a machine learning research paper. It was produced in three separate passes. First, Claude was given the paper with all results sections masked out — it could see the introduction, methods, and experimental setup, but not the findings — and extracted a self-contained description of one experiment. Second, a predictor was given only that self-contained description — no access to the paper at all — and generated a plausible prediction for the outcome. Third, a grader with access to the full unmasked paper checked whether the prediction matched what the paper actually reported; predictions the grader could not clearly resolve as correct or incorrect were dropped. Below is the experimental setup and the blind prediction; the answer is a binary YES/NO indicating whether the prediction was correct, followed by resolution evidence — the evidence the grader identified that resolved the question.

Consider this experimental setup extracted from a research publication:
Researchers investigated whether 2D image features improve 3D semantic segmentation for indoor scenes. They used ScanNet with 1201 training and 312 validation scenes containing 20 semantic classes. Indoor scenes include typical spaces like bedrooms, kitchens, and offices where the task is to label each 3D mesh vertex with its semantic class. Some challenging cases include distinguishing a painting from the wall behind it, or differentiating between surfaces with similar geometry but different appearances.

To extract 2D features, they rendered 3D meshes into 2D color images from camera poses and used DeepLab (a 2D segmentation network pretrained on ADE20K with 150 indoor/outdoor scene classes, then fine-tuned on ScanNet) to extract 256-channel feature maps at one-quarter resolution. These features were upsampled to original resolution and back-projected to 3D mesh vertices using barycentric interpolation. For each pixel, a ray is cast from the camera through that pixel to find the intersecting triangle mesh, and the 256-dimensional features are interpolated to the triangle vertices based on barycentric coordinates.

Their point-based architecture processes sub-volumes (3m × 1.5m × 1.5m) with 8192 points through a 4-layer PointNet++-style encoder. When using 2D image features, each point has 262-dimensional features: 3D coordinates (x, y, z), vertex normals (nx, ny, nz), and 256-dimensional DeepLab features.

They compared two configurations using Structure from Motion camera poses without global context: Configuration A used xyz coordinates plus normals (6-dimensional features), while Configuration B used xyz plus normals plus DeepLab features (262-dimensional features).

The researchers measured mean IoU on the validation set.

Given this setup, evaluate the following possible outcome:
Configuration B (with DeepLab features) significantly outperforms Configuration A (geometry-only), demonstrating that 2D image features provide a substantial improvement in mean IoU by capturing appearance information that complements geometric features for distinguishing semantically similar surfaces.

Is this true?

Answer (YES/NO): YES